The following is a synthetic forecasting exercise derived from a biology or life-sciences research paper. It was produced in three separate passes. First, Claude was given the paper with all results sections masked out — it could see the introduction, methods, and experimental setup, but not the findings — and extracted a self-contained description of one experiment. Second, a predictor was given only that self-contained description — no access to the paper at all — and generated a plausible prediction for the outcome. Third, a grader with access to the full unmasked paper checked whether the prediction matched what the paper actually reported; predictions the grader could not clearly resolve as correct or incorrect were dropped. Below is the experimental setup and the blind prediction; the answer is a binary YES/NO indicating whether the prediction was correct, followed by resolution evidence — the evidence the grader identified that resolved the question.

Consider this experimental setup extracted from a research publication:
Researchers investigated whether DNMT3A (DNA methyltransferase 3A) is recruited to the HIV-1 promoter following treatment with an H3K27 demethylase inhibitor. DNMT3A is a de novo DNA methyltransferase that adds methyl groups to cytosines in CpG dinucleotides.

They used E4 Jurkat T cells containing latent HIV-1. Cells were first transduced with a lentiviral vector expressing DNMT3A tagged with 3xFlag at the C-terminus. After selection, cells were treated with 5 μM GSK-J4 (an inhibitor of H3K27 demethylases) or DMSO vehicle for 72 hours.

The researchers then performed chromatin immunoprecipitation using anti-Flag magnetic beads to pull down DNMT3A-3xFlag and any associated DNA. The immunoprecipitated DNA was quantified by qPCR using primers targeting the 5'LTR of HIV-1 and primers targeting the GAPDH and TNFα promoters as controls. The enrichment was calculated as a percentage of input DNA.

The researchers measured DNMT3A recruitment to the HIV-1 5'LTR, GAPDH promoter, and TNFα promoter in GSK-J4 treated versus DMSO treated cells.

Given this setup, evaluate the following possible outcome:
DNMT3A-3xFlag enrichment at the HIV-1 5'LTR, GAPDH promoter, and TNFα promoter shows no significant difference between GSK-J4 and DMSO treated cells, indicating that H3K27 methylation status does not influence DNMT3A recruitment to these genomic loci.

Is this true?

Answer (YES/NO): NO